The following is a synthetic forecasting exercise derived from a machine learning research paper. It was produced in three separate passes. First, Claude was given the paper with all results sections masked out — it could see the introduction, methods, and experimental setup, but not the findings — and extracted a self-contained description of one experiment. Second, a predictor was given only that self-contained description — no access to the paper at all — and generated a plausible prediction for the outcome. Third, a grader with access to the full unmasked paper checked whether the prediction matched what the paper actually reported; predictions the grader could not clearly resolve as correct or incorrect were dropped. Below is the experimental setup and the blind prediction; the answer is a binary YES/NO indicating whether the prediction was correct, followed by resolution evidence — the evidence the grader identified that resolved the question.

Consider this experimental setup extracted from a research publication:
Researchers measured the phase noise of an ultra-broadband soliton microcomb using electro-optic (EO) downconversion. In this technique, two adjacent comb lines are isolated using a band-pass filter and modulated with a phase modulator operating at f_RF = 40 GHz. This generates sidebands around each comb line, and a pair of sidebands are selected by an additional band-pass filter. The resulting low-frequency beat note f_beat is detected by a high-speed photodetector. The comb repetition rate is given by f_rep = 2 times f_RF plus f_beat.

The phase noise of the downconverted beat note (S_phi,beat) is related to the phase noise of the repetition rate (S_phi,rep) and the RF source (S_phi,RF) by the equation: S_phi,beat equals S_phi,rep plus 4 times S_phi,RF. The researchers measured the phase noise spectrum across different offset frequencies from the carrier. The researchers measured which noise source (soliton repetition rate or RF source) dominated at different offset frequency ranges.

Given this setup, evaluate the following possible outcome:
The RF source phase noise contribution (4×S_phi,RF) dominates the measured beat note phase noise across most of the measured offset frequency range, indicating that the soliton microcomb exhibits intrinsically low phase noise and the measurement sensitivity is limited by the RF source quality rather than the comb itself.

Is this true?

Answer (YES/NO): NO